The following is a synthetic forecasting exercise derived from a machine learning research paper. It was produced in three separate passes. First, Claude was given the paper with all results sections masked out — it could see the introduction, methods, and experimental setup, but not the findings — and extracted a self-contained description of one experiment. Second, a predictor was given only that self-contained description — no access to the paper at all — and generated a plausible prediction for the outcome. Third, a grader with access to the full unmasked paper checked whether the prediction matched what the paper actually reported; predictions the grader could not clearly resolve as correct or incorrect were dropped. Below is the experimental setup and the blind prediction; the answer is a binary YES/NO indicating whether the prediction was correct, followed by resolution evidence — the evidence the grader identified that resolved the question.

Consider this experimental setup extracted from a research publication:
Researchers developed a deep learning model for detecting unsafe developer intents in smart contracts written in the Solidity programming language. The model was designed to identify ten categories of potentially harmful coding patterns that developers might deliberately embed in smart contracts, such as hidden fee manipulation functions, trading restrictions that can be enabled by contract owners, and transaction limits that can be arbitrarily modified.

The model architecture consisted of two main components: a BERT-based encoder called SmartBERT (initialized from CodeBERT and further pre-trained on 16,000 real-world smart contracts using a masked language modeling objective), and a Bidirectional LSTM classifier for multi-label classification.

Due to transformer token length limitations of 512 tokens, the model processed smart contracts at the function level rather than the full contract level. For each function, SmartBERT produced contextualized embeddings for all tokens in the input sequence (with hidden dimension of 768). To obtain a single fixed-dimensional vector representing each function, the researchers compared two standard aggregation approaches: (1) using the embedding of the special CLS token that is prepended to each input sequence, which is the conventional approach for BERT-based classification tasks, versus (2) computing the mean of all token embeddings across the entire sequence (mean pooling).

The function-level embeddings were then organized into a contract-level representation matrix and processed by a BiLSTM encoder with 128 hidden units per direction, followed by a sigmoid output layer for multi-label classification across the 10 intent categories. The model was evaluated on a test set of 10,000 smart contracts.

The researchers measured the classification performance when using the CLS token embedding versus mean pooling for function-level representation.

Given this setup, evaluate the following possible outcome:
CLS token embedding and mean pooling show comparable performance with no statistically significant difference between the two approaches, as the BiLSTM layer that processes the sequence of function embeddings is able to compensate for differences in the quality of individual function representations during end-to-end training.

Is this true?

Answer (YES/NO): NO